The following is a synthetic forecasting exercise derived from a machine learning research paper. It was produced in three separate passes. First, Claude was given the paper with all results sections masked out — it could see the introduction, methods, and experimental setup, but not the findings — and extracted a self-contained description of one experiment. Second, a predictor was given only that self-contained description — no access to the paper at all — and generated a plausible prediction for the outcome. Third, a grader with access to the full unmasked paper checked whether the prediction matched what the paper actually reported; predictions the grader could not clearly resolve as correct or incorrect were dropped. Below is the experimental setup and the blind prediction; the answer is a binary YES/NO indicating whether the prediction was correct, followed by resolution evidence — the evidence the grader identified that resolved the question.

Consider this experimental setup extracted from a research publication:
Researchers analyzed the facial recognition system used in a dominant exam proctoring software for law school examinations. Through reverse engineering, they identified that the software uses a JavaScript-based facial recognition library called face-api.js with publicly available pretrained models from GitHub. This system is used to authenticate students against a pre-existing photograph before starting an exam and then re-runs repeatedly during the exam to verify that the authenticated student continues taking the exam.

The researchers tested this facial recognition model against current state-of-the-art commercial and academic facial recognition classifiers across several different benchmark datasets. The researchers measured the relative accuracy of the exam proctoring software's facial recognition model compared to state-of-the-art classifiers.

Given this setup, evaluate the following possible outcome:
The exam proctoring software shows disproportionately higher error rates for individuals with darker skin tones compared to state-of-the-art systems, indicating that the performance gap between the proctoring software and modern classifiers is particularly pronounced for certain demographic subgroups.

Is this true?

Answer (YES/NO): NO